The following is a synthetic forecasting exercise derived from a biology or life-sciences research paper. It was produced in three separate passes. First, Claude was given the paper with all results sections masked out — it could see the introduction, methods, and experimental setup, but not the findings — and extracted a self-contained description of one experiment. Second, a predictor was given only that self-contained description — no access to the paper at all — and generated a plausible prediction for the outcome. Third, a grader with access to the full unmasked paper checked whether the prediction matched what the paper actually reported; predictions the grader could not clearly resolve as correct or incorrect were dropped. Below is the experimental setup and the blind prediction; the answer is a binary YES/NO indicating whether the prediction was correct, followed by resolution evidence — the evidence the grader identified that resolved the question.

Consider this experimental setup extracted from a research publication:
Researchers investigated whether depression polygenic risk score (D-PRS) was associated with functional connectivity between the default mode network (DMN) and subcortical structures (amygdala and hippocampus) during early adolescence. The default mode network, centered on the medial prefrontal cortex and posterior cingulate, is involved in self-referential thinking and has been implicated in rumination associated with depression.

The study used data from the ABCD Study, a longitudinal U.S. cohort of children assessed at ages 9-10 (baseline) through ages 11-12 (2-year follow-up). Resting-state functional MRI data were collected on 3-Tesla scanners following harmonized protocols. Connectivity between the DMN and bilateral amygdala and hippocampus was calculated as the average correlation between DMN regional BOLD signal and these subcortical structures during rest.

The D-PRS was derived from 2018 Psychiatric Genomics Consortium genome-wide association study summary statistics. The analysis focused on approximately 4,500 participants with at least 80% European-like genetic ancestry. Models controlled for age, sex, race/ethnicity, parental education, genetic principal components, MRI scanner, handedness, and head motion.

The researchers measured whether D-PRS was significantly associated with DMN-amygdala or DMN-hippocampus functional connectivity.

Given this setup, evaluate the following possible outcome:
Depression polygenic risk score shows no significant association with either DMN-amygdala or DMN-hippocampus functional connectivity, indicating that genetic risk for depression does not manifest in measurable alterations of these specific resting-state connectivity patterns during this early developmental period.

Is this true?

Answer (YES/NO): YES